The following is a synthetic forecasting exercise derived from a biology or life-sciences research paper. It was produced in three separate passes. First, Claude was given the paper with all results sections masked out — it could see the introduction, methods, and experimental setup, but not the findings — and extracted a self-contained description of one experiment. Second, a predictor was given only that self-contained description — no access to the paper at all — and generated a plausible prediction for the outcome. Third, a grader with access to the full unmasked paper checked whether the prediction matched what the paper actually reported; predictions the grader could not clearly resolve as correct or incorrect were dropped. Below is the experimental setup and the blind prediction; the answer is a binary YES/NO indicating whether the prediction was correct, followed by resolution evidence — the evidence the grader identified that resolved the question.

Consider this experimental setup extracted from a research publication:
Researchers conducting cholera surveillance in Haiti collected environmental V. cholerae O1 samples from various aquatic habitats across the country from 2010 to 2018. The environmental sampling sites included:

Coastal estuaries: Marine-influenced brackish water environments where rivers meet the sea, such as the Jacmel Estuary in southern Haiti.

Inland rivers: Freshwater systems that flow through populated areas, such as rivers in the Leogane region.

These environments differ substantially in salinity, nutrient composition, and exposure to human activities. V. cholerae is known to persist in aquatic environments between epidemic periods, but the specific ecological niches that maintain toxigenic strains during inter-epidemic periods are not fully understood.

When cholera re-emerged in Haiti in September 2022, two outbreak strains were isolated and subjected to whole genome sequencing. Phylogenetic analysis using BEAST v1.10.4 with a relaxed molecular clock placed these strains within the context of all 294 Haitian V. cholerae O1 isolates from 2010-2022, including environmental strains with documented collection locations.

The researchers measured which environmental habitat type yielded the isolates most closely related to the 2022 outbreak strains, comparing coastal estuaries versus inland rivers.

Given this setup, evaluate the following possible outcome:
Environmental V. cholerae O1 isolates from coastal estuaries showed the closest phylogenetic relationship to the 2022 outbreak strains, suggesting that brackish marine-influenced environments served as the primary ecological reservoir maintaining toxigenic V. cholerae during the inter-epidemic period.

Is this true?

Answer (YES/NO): YES